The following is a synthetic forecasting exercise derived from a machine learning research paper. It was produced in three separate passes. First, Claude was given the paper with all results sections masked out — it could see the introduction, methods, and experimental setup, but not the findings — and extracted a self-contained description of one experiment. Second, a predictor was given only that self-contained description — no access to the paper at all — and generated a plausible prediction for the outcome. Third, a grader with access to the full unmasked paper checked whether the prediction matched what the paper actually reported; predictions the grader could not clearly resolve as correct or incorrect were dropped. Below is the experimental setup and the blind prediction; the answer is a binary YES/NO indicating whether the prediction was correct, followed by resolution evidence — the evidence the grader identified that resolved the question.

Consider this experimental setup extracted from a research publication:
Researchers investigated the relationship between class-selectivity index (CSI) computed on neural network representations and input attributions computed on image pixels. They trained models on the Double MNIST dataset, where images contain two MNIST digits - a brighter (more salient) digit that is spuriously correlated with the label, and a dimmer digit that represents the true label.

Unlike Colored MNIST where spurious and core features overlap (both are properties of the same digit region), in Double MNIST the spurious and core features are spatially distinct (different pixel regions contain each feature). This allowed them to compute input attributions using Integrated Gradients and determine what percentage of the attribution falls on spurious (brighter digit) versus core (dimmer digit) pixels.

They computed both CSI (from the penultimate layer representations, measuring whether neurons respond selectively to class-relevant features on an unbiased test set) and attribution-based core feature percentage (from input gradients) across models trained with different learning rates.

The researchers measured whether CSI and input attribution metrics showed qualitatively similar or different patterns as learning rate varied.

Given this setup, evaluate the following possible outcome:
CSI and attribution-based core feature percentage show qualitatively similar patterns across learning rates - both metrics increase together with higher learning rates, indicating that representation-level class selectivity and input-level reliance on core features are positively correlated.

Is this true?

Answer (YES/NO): YES